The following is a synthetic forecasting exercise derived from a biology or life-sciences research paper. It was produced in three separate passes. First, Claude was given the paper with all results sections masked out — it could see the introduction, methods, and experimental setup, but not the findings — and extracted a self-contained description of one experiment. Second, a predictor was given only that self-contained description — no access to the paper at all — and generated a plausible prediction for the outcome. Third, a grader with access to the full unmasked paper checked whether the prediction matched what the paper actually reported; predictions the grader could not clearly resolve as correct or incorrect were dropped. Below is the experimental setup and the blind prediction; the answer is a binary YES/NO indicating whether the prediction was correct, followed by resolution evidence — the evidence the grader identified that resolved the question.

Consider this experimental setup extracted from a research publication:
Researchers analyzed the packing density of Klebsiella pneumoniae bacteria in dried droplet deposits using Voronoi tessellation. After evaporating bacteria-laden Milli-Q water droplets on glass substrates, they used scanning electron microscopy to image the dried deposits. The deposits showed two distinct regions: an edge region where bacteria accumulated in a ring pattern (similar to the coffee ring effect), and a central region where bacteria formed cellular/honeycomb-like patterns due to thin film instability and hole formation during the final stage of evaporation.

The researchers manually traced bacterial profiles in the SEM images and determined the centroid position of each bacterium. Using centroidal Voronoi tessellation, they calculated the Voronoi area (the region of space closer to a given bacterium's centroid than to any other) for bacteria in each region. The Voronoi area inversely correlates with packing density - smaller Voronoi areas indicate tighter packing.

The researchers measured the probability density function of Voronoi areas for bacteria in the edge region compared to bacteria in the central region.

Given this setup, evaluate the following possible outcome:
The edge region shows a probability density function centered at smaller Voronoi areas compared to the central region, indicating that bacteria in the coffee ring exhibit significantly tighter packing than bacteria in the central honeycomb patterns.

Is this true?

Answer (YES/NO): YES